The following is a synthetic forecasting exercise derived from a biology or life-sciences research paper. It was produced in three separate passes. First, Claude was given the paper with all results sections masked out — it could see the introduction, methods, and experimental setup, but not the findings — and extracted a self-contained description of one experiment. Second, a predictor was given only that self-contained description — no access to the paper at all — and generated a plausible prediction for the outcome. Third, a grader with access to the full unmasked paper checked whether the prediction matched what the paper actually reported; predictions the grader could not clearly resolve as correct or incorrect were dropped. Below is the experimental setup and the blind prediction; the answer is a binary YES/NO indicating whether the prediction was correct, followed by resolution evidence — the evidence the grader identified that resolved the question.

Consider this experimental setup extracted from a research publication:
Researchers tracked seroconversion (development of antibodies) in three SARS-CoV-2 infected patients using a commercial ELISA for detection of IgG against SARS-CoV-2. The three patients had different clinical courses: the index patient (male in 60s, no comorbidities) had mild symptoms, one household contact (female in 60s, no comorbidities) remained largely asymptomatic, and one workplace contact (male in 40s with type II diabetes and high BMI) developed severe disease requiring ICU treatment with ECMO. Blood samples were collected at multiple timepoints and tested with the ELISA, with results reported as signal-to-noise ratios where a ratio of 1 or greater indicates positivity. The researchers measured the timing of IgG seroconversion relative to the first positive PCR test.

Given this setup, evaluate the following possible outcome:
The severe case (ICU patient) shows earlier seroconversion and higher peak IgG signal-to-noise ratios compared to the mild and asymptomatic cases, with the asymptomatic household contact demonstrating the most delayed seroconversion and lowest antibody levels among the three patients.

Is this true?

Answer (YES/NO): NO